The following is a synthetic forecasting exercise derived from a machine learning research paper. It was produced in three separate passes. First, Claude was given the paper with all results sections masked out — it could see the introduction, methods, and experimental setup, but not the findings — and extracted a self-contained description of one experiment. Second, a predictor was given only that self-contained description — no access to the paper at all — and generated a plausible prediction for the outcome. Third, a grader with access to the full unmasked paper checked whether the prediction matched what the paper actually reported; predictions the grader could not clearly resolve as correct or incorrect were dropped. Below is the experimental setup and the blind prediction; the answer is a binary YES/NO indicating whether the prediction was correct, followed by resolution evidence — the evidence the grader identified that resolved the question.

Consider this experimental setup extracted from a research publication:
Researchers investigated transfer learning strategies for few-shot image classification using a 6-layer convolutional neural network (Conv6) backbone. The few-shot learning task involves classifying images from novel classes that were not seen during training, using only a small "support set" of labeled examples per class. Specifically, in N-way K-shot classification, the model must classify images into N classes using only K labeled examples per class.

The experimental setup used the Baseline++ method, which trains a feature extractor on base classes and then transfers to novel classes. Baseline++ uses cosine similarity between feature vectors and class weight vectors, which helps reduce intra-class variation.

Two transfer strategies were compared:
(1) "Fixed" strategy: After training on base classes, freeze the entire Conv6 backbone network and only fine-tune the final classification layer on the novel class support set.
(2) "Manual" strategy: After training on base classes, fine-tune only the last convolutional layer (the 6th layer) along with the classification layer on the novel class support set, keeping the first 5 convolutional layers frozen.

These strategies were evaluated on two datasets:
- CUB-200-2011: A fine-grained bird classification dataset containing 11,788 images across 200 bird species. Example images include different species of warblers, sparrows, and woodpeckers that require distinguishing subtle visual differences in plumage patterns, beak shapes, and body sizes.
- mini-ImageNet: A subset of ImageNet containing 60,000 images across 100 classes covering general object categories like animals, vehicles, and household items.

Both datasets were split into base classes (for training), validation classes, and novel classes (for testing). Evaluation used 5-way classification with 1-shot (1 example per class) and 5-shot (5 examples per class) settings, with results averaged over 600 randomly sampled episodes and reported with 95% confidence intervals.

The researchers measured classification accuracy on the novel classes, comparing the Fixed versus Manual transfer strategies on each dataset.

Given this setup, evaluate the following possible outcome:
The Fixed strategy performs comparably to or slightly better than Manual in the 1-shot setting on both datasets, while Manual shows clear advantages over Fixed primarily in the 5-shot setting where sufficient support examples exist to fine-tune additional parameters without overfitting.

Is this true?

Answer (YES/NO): NO